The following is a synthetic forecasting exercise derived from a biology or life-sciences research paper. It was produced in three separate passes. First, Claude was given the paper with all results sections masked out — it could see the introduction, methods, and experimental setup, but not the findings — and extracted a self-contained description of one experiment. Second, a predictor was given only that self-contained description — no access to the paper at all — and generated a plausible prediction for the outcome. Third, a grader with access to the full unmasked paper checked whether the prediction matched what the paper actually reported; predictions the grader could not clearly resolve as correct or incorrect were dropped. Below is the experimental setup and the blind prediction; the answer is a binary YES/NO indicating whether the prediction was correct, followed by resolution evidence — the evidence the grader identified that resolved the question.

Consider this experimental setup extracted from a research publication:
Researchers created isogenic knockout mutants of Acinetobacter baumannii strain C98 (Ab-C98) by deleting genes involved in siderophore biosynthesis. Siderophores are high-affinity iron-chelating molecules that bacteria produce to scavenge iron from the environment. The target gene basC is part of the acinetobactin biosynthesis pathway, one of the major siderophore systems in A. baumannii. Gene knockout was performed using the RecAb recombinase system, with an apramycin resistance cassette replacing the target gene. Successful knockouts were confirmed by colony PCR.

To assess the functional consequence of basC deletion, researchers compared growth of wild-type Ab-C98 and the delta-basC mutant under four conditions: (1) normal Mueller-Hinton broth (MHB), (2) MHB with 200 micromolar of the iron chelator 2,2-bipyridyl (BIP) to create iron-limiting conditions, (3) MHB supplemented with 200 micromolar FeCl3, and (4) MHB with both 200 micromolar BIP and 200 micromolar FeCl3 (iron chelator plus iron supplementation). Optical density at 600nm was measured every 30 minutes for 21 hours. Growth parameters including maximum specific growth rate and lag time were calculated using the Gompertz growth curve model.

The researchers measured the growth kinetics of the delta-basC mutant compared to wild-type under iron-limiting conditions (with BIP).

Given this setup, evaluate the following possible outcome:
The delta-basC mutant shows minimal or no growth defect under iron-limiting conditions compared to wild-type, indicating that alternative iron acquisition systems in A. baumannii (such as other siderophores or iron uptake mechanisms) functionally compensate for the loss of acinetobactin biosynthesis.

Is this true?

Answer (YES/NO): NO